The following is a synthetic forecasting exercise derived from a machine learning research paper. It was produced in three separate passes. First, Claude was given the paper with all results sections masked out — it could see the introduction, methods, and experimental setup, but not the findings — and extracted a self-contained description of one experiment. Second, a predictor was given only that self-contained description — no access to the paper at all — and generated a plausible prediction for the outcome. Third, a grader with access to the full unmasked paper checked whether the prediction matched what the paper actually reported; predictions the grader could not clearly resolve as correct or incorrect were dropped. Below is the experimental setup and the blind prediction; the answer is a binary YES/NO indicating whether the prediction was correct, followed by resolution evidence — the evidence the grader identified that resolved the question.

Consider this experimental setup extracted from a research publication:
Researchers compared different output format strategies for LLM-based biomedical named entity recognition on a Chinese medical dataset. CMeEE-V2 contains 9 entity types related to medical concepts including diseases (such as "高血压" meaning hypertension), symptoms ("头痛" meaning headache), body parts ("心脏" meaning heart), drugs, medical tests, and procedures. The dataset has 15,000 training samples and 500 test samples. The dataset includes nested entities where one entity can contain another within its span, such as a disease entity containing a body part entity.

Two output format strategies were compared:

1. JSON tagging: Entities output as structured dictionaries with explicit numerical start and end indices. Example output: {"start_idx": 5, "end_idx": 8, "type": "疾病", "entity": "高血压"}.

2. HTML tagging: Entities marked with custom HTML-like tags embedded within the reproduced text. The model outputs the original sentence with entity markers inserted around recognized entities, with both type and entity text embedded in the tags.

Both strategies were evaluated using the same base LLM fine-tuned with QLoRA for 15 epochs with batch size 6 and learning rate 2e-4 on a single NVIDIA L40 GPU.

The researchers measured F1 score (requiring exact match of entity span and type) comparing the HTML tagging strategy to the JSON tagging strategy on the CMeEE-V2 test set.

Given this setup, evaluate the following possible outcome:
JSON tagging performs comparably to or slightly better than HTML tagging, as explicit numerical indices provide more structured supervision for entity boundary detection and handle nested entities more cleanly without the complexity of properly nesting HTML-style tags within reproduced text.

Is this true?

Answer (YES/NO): NO